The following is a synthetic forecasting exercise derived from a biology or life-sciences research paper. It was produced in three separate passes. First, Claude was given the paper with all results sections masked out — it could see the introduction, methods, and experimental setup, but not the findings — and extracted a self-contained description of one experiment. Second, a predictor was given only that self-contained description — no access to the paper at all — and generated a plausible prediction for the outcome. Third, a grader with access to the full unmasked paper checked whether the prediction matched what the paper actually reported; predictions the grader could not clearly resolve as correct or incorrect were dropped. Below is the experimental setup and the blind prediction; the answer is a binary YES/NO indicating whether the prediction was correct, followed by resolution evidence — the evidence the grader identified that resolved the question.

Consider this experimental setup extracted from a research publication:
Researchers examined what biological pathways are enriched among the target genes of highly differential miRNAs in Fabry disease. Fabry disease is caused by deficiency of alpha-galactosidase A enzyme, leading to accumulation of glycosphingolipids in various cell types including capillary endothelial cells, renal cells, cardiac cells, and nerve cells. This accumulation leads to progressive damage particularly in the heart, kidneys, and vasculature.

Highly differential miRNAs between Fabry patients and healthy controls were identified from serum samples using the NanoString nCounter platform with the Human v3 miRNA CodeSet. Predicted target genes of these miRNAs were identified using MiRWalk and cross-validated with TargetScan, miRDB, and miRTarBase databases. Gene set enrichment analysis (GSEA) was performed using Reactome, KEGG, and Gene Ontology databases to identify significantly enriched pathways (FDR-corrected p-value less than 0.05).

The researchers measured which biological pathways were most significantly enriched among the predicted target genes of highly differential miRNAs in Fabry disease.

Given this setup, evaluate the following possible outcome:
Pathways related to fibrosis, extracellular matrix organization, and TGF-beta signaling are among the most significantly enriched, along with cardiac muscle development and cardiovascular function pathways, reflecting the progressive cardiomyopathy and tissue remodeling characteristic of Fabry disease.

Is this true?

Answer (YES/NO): NO